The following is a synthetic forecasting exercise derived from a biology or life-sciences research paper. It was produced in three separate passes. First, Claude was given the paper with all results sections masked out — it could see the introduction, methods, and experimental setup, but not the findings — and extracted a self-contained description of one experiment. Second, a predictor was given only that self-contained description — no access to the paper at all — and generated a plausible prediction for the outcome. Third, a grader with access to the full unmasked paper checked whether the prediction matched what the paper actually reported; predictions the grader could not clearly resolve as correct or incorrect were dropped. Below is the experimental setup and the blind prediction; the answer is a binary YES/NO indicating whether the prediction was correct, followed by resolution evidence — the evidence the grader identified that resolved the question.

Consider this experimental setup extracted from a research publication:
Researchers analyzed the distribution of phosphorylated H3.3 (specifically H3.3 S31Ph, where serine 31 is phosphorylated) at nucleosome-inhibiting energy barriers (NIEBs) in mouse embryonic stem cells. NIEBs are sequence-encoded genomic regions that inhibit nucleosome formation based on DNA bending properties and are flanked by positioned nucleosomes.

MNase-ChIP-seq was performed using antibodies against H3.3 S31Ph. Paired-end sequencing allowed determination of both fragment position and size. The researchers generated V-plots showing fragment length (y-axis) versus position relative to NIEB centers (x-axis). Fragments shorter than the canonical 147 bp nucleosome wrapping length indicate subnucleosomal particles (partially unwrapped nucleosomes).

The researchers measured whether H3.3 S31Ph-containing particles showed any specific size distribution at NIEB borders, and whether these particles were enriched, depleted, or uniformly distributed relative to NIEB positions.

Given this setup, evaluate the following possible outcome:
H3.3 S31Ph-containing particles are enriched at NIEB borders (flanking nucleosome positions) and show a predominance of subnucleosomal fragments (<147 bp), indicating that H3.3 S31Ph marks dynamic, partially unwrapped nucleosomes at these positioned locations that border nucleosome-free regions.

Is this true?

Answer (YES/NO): NO